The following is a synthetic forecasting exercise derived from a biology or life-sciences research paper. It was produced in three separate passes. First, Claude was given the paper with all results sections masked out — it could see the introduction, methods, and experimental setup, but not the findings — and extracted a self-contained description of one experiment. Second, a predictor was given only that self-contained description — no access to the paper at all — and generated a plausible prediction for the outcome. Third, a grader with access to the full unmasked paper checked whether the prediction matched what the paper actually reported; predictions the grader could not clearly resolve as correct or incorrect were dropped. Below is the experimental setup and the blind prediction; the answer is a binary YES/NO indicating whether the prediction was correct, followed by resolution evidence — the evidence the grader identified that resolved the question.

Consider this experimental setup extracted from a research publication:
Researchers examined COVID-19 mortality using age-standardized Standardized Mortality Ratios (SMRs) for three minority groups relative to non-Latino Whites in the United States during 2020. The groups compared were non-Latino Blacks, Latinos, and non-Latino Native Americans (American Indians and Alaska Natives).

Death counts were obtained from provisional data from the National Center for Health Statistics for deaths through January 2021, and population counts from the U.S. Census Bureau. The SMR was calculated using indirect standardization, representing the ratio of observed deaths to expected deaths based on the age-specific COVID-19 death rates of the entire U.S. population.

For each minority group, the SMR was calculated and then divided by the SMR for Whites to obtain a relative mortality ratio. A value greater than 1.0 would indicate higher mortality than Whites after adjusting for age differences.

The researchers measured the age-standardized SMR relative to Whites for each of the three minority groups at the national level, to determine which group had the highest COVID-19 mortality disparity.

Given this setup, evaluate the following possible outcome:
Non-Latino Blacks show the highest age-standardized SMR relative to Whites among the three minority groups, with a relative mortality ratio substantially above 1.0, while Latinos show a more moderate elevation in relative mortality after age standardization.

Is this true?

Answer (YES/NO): NO